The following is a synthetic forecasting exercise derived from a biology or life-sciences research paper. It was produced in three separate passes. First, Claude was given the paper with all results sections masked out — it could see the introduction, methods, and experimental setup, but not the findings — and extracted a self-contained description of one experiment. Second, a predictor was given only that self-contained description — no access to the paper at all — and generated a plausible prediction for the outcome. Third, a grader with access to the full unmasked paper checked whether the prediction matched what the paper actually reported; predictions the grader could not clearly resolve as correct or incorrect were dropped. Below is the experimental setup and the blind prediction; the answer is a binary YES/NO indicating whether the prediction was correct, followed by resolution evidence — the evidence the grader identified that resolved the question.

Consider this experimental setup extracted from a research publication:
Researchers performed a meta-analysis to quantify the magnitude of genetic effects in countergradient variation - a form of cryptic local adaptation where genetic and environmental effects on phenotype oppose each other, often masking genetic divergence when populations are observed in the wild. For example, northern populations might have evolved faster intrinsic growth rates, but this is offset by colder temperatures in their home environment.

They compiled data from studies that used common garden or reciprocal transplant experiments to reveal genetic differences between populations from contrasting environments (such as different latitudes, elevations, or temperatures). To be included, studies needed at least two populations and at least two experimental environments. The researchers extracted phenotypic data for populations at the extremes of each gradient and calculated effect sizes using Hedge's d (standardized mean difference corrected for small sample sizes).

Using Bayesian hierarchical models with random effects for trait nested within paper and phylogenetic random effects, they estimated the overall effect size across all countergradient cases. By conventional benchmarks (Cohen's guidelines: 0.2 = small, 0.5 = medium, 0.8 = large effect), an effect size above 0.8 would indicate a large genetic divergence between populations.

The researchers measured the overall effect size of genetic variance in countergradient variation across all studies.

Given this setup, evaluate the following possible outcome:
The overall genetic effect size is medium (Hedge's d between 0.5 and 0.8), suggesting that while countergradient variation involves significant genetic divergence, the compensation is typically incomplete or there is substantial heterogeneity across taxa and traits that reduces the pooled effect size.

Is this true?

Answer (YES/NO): NO